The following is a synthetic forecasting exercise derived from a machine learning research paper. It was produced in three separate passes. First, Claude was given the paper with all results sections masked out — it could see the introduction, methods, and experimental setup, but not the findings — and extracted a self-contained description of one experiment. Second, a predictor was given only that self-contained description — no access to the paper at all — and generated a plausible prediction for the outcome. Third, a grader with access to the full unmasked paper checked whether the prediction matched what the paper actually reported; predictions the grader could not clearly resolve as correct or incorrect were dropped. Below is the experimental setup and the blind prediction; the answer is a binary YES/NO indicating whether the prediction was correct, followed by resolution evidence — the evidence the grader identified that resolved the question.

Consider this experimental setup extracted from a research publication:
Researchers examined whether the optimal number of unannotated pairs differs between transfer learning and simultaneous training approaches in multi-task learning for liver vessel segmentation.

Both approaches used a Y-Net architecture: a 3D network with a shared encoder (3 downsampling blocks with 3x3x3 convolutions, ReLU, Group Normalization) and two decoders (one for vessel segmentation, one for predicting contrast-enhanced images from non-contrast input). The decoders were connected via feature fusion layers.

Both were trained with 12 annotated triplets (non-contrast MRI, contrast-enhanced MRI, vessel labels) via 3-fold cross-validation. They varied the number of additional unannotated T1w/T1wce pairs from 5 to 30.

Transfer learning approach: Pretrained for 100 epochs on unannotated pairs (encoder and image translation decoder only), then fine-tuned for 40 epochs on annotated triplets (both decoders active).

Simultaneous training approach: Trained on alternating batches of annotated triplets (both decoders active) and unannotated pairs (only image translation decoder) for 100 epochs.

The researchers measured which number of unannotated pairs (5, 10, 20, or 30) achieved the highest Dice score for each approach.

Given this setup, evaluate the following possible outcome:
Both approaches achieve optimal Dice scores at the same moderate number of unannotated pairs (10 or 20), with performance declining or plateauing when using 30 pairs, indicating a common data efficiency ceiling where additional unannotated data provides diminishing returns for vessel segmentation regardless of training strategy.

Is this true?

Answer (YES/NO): NO